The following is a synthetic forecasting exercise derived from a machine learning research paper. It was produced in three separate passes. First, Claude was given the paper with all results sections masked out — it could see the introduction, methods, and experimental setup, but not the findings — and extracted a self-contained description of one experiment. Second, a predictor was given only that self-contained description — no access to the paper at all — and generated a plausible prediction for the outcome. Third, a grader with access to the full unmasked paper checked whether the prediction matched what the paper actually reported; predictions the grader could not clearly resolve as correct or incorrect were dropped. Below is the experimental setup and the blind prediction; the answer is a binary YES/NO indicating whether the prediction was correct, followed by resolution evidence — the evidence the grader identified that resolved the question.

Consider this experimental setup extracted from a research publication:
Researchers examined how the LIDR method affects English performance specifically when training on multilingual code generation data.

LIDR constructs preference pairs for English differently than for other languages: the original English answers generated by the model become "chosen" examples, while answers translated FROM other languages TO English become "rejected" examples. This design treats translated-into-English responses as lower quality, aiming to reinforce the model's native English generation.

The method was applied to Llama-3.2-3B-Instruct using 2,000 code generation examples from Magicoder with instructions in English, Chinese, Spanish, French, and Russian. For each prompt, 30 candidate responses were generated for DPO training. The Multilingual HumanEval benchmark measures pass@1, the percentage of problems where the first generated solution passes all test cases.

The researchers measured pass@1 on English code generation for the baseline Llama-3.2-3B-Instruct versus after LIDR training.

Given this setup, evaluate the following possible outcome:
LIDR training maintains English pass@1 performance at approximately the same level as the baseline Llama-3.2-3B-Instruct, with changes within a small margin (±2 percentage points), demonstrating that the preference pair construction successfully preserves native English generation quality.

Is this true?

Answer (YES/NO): NO